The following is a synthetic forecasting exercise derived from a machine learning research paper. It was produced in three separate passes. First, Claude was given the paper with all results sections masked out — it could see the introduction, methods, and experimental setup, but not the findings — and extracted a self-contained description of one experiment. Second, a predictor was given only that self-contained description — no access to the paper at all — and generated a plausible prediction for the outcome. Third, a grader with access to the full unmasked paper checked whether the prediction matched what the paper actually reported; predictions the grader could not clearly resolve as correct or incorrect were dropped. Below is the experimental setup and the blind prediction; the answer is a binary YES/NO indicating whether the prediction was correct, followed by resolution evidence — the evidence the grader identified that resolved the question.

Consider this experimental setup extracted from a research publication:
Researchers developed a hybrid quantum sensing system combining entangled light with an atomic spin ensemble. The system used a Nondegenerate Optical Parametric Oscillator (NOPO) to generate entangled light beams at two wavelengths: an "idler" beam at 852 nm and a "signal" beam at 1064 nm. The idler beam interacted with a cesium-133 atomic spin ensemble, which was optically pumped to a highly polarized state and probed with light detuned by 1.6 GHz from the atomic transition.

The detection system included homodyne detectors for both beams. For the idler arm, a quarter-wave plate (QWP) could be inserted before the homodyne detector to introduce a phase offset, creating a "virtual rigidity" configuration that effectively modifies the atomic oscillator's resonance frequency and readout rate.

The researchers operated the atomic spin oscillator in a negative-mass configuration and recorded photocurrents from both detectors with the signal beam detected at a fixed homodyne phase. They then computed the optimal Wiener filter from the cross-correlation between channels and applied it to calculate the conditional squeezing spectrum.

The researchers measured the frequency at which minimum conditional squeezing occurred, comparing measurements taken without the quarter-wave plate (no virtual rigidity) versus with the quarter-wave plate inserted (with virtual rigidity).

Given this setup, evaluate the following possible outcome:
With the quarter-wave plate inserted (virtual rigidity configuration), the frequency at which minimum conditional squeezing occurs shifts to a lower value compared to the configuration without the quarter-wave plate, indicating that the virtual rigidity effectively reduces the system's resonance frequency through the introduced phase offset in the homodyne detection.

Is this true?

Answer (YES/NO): YES